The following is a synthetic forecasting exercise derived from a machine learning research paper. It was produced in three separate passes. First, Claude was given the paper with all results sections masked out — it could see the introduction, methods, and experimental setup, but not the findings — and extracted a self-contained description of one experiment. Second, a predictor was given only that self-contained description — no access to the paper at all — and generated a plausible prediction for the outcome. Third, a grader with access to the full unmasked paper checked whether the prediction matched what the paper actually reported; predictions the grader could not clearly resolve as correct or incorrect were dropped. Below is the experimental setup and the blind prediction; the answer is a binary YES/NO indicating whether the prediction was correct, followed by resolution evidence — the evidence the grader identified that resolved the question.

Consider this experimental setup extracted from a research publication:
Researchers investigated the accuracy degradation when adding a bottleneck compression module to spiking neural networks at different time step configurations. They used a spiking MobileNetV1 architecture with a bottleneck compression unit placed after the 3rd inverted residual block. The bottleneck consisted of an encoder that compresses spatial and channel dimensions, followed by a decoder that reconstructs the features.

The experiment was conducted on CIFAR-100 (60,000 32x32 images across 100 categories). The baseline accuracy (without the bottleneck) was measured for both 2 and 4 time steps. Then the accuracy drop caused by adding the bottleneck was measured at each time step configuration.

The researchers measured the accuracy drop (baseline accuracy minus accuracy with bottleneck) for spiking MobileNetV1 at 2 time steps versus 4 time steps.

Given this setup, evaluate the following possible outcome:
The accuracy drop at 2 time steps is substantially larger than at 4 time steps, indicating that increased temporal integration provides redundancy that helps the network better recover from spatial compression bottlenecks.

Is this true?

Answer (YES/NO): NO